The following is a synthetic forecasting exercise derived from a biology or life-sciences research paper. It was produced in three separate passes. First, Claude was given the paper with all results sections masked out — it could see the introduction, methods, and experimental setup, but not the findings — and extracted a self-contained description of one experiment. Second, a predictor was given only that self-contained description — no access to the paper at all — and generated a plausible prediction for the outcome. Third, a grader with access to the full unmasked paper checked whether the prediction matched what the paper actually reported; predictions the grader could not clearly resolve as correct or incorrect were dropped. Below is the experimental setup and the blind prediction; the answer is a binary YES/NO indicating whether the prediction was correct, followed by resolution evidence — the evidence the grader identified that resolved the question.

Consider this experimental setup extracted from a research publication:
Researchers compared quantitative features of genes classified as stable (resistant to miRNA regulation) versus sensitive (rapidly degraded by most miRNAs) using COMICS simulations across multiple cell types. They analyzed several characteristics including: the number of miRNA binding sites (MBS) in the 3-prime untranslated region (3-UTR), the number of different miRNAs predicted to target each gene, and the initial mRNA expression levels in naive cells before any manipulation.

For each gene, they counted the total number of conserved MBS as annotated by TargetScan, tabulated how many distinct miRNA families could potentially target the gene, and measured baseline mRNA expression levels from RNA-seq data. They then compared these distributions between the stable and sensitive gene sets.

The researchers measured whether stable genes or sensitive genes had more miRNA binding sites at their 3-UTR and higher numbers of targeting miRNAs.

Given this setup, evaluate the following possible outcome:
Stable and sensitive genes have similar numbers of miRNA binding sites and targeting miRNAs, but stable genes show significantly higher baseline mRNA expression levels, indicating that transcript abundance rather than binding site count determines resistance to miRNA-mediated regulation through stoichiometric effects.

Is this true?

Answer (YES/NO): NO